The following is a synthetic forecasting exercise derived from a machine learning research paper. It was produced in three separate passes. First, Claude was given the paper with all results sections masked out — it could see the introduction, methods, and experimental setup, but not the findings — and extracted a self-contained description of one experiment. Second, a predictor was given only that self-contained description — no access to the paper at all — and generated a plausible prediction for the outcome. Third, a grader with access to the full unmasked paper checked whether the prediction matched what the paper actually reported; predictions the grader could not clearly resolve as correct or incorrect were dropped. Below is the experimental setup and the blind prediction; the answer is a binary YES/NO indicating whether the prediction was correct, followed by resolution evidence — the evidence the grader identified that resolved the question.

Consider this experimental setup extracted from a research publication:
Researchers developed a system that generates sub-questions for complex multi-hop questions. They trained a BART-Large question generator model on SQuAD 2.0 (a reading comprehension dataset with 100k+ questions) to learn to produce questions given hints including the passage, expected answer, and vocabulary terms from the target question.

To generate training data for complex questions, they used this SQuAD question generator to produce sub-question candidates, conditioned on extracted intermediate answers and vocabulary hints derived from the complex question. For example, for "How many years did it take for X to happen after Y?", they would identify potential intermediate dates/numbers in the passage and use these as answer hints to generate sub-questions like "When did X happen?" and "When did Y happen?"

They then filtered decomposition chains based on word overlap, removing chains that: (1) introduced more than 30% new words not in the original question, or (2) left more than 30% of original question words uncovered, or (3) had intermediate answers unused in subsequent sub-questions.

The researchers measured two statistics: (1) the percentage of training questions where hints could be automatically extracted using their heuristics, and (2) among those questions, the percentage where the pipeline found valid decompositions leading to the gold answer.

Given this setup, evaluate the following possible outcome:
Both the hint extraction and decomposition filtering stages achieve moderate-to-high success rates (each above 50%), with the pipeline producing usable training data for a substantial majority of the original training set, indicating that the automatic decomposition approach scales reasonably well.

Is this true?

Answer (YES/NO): NO